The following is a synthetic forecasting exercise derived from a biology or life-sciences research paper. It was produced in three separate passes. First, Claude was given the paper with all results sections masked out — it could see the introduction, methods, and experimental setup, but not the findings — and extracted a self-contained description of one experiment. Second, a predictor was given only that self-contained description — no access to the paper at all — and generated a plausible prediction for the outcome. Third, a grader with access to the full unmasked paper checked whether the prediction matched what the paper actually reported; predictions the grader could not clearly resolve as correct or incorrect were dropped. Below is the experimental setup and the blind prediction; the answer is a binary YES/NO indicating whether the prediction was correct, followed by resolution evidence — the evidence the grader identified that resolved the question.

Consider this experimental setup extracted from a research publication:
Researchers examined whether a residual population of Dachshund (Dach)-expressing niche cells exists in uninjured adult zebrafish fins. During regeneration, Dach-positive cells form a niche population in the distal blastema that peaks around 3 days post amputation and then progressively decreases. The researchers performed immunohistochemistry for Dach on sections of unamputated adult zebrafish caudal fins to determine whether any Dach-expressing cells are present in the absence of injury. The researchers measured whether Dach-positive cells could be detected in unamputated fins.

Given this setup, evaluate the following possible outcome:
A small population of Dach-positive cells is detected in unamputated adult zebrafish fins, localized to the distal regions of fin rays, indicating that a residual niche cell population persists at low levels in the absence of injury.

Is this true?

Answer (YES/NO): YES